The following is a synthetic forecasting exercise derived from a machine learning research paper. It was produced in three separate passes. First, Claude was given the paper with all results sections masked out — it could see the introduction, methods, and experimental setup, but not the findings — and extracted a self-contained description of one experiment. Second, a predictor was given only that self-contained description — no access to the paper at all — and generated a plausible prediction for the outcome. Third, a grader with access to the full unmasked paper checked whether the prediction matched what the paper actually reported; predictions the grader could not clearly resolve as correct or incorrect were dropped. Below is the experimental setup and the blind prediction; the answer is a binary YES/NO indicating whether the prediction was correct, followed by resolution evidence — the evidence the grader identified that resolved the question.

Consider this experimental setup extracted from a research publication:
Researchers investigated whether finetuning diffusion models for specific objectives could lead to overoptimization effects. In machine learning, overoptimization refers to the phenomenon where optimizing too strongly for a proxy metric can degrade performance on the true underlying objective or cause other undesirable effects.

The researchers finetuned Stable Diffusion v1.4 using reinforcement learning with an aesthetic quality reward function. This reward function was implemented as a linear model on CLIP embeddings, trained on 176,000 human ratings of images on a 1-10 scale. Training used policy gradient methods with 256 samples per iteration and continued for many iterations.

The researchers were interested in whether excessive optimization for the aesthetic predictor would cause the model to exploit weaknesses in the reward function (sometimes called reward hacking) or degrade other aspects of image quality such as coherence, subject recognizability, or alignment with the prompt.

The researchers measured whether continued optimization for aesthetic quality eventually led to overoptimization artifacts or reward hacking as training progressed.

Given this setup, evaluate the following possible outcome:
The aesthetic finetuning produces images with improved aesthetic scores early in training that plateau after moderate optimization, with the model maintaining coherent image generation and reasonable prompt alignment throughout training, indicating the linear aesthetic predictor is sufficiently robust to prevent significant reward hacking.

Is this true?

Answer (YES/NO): NO